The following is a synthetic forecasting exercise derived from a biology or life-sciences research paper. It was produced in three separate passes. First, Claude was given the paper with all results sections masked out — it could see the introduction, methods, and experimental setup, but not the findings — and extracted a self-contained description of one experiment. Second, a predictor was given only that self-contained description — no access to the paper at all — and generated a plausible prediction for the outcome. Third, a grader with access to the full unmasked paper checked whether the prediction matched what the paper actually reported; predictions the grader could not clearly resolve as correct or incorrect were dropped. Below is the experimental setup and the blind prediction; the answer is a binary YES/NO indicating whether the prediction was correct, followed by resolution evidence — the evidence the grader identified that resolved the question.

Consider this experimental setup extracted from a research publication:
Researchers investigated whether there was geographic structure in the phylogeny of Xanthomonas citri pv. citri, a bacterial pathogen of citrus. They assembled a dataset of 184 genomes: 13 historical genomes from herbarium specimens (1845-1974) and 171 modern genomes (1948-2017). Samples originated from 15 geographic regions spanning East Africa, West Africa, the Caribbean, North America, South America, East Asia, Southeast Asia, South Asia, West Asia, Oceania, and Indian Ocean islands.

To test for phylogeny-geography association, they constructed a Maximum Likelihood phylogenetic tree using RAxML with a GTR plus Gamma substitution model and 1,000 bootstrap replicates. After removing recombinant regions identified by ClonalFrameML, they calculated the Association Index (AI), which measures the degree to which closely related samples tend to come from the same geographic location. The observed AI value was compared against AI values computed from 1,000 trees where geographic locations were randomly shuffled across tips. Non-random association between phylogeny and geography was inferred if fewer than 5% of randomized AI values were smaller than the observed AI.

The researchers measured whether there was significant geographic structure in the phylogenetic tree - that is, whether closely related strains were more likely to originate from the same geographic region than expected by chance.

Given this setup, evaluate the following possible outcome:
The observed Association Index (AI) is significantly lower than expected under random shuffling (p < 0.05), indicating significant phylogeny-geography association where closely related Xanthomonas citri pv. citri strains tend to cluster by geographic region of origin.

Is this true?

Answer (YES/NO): YES